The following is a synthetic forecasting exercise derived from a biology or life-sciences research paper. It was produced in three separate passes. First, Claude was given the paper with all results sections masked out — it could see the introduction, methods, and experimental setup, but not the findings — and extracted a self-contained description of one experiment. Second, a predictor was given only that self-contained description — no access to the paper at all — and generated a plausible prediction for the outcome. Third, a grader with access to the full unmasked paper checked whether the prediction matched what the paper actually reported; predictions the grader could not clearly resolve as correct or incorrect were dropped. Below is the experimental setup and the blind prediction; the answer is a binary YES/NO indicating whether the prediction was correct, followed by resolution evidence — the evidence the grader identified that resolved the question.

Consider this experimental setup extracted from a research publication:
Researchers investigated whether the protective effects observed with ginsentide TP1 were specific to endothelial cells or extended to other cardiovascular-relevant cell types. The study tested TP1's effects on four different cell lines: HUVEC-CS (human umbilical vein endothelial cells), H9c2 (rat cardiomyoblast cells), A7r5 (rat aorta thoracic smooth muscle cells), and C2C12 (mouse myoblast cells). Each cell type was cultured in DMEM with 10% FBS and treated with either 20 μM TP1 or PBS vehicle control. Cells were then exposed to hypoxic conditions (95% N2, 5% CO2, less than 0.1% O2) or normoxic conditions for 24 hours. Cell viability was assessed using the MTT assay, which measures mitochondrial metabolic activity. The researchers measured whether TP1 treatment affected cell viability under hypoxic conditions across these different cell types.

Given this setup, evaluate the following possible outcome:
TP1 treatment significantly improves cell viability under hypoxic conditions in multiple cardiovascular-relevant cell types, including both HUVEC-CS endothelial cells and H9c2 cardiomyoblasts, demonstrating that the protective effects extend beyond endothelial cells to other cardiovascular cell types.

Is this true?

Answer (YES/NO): YES